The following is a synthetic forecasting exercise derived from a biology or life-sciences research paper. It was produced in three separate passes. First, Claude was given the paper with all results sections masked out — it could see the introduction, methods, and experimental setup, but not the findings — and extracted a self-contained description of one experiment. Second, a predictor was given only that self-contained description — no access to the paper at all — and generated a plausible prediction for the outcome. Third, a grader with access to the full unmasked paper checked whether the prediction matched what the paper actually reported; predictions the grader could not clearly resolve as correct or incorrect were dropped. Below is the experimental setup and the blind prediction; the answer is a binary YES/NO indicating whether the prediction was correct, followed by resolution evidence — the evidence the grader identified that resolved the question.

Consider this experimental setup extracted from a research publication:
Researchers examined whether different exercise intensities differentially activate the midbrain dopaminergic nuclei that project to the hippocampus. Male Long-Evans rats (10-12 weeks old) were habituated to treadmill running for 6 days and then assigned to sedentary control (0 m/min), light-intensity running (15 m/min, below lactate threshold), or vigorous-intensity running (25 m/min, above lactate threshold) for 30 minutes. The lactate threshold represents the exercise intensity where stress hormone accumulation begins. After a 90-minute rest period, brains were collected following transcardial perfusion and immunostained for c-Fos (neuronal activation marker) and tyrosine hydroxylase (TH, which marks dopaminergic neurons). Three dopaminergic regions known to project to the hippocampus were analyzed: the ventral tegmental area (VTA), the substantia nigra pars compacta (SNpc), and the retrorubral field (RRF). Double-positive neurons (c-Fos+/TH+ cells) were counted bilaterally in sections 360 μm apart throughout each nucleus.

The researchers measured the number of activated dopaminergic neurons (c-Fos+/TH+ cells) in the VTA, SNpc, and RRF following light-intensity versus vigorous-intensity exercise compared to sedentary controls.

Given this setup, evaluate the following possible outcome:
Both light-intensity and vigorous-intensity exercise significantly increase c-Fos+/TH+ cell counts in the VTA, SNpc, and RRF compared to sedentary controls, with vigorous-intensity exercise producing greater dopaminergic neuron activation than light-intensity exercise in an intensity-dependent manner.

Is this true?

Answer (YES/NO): NO